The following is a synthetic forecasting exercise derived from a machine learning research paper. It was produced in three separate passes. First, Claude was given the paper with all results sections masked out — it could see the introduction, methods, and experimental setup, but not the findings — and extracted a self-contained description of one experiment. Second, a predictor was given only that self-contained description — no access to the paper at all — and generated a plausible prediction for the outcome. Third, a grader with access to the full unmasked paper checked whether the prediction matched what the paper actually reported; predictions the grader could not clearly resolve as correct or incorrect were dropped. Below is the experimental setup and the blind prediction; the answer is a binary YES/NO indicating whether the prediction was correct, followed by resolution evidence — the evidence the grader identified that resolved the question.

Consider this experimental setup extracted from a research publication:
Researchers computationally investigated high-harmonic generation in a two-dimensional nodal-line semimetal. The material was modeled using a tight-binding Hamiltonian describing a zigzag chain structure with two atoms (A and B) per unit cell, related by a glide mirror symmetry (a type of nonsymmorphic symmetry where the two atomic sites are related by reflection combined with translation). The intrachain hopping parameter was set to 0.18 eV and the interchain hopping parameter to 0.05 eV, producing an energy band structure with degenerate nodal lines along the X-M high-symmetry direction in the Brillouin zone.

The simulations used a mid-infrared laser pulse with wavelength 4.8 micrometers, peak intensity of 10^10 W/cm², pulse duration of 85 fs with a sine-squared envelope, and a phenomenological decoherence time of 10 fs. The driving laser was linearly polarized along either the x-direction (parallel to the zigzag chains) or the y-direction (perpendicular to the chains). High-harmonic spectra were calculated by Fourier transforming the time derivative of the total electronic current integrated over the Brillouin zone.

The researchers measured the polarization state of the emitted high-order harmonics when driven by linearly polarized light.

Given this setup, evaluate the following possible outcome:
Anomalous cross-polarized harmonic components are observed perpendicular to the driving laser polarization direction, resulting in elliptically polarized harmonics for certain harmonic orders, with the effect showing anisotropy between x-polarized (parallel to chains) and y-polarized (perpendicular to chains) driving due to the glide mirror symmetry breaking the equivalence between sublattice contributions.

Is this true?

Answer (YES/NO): YES